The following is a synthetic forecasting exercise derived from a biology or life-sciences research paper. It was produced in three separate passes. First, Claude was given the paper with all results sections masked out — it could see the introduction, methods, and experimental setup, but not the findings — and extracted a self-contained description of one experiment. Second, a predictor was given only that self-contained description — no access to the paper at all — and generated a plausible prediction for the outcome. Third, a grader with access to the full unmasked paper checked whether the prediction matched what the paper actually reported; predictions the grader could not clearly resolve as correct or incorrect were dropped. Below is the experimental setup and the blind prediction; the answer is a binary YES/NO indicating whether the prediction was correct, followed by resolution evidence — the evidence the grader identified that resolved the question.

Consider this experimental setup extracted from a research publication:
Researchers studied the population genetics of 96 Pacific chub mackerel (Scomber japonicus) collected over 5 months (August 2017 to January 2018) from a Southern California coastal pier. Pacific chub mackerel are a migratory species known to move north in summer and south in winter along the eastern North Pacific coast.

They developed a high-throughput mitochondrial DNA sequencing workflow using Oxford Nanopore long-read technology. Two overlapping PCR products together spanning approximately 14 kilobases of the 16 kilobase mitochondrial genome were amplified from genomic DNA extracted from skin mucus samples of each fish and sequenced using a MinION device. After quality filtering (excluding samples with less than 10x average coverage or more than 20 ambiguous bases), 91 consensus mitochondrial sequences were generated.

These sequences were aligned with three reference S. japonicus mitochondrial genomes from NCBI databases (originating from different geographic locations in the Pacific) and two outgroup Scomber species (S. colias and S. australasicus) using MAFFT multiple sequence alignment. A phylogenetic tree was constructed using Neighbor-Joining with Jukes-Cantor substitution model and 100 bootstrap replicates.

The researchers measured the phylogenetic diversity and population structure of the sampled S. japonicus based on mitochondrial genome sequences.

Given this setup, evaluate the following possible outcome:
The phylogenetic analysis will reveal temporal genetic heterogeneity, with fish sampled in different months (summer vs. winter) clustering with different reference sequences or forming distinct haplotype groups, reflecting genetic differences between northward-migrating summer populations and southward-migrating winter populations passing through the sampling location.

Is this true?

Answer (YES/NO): NO